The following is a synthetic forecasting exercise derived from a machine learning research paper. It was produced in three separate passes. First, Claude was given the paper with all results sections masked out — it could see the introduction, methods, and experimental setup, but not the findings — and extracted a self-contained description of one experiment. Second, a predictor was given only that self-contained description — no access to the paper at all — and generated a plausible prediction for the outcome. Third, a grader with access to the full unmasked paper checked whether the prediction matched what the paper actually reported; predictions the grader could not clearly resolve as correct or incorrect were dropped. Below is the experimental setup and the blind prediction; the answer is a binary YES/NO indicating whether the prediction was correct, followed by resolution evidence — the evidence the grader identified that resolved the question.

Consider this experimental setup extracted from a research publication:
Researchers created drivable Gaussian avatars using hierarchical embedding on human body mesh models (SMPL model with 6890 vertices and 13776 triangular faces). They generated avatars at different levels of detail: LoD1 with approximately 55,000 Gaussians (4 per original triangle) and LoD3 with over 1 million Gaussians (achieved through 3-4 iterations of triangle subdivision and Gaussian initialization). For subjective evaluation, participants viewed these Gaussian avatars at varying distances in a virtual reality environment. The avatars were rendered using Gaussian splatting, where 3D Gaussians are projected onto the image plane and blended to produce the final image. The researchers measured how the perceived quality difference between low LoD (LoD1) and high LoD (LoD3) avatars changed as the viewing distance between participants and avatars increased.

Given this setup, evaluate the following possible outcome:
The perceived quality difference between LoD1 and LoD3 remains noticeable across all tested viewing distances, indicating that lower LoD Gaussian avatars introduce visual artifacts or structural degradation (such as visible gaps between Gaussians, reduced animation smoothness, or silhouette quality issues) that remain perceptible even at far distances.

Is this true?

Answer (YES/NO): YES